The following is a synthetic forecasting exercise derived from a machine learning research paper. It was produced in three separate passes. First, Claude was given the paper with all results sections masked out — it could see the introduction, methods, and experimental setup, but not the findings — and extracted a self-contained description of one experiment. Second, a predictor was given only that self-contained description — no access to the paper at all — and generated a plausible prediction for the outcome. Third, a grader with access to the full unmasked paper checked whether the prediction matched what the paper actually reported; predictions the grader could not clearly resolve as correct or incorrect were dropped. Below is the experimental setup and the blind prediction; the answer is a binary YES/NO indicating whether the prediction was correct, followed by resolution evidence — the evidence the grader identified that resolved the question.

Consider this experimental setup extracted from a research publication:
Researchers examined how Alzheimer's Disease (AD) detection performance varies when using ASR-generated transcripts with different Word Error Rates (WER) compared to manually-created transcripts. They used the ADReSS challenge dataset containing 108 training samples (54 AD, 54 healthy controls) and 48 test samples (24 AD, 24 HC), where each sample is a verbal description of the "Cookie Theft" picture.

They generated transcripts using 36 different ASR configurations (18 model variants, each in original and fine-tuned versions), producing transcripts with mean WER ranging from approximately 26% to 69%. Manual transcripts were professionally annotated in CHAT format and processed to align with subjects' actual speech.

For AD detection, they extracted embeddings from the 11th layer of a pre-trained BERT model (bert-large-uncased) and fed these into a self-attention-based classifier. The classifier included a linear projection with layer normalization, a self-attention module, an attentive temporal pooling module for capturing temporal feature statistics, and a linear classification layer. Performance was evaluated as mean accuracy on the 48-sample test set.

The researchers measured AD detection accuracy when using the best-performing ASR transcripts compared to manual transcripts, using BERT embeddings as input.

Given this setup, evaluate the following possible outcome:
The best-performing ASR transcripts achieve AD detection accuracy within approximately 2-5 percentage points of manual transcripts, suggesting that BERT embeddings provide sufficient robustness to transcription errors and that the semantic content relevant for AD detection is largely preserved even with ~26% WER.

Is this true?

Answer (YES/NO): NO